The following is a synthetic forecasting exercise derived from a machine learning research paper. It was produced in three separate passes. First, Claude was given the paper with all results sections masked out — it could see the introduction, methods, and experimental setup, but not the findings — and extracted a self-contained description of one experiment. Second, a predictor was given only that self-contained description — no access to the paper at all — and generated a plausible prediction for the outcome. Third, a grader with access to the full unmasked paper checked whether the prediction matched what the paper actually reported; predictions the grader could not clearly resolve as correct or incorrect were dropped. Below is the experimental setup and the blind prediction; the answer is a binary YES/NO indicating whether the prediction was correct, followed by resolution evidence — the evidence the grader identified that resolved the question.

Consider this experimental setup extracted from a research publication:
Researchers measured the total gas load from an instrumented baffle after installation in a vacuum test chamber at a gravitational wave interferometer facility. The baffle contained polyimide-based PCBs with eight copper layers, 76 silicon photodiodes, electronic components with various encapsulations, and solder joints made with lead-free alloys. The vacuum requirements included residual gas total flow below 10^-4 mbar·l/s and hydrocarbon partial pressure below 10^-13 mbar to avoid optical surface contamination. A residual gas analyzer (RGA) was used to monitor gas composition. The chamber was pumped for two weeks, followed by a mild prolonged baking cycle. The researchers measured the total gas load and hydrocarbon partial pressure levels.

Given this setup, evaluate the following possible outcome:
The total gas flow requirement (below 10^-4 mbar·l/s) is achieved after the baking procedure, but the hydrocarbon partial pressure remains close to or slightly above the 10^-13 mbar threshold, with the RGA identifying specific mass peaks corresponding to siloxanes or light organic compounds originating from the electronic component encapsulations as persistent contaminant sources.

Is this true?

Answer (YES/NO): NO